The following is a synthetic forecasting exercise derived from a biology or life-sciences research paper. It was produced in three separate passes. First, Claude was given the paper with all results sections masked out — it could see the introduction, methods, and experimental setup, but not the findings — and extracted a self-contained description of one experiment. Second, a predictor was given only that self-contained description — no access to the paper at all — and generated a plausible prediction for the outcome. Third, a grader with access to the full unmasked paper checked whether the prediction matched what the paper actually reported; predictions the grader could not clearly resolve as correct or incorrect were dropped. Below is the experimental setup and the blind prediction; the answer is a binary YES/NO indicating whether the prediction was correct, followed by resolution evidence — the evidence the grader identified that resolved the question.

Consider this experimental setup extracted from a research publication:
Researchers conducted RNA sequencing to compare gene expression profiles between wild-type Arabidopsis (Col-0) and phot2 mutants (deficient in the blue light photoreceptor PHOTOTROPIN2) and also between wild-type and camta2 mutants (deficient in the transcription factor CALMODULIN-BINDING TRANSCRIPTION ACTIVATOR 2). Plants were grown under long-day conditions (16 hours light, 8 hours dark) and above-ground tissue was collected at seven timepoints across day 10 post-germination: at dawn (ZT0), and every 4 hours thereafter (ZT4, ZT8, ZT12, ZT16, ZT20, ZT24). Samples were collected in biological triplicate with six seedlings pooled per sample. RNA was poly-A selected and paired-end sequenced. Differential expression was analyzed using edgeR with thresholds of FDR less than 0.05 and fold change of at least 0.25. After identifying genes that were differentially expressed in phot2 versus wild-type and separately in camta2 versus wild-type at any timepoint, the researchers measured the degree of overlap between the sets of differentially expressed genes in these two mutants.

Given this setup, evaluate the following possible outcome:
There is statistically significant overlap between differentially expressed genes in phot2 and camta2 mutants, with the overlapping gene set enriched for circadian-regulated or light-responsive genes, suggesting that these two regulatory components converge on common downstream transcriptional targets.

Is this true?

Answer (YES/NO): NO